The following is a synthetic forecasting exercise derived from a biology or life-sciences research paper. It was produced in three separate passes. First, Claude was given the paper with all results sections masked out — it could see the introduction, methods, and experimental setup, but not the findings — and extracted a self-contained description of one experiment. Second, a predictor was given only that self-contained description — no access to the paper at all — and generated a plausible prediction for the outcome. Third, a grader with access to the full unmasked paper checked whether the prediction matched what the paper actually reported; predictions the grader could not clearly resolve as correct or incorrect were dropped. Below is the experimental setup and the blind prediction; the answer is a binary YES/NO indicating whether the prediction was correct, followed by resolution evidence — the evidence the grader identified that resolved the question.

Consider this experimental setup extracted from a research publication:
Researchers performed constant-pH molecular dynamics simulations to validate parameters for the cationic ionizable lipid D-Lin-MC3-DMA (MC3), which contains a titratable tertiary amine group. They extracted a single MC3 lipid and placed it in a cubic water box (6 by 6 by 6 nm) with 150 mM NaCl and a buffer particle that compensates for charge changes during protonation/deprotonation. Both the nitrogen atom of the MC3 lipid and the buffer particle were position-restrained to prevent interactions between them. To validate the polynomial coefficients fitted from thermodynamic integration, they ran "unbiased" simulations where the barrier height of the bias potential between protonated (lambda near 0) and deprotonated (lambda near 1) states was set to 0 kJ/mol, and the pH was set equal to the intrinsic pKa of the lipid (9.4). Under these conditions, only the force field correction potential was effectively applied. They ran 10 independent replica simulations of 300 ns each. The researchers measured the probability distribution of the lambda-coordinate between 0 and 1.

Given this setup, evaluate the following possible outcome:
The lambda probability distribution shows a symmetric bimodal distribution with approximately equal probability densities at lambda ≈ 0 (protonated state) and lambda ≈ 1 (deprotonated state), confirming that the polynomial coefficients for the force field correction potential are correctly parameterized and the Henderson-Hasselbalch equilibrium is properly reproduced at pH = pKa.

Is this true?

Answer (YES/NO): NO